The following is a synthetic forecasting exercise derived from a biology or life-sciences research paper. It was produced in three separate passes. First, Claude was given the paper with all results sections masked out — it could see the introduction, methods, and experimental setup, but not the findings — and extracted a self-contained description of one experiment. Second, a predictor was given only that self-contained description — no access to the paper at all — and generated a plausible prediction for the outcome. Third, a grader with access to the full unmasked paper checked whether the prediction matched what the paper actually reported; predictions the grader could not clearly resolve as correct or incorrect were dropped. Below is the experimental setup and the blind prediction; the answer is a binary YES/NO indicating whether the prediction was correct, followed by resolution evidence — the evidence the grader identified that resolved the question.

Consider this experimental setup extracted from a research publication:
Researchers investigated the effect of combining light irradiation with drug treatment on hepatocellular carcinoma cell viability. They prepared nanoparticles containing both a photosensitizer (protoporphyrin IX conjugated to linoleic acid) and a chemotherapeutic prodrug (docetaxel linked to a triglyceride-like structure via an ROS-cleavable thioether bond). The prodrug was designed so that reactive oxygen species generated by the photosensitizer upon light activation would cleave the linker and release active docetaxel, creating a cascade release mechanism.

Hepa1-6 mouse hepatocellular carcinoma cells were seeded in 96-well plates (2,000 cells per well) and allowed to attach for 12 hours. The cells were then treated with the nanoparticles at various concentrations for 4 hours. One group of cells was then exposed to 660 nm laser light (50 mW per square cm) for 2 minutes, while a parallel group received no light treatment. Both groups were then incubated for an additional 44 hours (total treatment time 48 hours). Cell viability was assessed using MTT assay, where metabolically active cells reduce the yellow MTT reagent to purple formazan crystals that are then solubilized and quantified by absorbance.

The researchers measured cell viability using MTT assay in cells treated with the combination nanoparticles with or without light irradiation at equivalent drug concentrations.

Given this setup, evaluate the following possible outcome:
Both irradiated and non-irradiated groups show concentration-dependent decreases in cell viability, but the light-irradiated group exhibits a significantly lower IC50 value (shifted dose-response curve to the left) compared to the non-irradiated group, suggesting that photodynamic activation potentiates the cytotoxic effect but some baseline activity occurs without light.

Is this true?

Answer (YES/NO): YES